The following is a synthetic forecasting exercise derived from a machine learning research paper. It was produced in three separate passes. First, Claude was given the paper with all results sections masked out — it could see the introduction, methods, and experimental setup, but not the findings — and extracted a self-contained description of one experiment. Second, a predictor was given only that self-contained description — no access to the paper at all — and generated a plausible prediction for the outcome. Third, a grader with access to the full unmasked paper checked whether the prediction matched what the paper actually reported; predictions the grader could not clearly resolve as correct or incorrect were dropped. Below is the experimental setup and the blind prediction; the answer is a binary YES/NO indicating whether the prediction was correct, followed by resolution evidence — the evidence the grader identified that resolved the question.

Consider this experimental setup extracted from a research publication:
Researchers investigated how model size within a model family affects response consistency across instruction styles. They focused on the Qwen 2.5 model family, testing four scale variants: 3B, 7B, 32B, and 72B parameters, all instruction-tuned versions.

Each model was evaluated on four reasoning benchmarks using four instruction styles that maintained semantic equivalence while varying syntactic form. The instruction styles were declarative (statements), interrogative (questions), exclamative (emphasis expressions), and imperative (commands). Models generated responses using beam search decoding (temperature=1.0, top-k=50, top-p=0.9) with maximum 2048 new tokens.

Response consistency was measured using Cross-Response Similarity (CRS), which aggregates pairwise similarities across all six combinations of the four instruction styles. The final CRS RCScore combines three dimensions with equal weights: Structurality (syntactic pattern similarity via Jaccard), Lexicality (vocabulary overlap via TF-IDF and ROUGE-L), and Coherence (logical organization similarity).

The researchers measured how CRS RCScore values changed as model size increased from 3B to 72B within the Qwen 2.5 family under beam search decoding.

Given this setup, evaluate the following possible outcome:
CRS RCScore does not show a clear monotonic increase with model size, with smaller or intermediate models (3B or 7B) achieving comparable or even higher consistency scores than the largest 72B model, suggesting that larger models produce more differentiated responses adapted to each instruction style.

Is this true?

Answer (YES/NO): NO